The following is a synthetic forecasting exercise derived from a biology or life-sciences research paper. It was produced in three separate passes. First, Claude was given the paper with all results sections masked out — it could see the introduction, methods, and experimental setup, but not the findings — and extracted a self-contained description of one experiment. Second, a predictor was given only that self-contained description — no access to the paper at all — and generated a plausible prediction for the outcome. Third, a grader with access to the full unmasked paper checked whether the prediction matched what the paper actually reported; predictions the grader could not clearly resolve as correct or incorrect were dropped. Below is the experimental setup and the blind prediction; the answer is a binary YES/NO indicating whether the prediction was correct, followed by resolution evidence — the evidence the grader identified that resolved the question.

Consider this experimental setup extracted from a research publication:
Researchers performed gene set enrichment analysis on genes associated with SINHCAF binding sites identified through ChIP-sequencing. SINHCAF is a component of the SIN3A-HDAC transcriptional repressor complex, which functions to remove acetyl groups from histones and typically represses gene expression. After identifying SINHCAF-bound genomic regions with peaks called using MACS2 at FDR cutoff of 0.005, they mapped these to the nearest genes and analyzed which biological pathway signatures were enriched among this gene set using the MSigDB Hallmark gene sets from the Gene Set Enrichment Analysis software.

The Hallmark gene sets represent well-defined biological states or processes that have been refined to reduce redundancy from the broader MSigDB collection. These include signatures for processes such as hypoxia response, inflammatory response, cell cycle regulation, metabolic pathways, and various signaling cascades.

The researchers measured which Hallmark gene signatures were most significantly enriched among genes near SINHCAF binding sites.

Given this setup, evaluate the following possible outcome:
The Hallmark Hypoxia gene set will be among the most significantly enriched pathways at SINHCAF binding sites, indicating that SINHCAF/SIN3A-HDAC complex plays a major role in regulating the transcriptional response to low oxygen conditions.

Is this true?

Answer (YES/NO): YES